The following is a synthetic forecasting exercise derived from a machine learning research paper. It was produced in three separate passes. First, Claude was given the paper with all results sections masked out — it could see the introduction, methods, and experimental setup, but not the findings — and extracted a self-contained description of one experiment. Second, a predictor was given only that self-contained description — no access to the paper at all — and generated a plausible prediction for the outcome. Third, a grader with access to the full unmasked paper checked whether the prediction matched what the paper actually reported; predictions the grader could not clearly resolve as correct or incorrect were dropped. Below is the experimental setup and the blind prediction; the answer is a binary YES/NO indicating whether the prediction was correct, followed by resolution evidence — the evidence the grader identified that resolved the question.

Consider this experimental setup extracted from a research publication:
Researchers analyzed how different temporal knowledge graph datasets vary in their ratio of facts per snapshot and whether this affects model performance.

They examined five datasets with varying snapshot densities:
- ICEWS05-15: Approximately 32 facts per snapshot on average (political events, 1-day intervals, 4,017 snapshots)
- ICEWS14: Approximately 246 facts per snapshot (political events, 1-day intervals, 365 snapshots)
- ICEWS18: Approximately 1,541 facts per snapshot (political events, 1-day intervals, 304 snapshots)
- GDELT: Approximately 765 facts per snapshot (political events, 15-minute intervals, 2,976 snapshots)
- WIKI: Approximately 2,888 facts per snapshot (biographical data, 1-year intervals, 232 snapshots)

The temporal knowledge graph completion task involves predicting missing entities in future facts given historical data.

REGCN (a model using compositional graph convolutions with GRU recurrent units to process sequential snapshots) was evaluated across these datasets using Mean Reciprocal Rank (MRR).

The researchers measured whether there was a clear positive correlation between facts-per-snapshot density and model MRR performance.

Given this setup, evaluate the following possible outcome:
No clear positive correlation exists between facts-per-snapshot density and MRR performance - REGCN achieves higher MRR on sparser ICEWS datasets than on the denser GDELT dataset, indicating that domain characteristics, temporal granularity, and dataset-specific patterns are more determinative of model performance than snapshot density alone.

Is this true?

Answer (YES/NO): YES